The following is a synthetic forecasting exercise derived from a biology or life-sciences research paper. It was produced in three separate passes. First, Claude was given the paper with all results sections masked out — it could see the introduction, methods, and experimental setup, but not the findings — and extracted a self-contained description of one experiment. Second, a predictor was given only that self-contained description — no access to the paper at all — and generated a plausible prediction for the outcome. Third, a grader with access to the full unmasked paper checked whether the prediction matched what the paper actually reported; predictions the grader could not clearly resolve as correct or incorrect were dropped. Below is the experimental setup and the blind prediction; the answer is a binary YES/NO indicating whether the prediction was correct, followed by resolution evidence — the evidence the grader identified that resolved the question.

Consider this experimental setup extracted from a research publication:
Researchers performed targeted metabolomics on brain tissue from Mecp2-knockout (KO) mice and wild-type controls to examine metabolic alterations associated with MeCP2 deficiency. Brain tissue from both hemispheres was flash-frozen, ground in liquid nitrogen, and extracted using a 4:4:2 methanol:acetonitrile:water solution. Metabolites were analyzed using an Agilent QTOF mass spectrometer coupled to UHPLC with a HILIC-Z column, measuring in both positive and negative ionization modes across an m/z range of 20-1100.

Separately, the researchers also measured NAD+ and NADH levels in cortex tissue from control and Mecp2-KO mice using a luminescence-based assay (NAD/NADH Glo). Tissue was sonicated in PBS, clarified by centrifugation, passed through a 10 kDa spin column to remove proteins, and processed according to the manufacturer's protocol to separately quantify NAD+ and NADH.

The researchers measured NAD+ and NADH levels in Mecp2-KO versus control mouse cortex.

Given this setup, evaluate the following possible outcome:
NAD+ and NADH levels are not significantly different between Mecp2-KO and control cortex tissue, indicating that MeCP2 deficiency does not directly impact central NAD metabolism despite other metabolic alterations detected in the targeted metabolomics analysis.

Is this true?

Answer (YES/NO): NO